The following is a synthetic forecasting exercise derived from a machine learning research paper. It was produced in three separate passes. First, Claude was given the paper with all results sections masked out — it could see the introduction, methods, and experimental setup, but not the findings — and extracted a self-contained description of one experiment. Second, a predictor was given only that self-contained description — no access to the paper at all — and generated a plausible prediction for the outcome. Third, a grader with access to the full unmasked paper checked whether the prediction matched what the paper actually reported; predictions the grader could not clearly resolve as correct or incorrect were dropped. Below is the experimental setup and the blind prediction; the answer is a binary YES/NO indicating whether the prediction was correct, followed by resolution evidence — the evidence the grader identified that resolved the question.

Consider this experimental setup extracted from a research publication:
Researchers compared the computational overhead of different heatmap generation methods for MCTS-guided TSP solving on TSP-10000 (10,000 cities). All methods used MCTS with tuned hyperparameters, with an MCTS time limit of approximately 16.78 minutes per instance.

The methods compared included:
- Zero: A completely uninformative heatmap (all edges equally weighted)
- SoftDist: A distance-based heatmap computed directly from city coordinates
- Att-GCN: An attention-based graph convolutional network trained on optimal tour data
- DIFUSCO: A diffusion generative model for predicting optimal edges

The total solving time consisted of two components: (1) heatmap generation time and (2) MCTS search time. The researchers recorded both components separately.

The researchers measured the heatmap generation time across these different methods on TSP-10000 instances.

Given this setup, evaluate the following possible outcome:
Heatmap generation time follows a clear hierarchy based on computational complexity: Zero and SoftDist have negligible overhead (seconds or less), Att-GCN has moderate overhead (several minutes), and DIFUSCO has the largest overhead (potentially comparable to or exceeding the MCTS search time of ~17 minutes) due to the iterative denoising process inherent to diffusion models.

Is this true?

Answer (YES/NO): YES